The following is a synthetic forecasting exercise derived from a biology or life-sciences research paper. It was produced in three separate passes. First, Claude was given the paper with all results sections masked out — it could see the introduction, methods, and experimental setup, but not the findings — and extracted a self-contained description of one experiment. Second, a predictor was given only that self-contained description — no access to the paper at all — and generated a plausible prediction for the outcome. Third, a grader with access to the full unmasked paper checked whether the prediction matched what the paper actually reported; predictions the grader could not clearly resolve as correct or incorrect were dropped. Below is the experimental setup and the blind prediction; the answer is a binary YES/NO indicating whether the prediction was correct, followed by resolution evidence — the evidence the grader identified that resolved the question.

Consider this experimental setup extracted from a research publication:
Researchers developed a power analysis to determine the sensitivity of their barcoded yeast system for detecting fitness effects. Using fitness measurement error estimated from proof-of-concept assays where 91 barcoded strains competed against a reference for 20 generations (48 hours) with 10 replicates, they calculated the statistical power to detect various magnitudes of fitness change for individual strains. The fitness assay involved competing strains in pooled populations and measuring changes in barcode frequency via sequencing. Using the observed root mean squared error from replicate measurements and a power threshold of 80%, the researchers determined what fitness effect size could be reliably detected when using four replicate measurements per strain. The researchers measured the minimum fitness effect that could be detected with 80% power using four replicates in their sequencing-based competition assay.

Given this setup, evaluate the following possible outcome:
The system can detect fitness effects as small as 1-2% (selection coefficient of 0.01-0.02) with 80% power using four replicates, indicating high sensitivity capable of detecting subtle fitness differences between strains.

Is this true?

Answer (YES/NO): YES